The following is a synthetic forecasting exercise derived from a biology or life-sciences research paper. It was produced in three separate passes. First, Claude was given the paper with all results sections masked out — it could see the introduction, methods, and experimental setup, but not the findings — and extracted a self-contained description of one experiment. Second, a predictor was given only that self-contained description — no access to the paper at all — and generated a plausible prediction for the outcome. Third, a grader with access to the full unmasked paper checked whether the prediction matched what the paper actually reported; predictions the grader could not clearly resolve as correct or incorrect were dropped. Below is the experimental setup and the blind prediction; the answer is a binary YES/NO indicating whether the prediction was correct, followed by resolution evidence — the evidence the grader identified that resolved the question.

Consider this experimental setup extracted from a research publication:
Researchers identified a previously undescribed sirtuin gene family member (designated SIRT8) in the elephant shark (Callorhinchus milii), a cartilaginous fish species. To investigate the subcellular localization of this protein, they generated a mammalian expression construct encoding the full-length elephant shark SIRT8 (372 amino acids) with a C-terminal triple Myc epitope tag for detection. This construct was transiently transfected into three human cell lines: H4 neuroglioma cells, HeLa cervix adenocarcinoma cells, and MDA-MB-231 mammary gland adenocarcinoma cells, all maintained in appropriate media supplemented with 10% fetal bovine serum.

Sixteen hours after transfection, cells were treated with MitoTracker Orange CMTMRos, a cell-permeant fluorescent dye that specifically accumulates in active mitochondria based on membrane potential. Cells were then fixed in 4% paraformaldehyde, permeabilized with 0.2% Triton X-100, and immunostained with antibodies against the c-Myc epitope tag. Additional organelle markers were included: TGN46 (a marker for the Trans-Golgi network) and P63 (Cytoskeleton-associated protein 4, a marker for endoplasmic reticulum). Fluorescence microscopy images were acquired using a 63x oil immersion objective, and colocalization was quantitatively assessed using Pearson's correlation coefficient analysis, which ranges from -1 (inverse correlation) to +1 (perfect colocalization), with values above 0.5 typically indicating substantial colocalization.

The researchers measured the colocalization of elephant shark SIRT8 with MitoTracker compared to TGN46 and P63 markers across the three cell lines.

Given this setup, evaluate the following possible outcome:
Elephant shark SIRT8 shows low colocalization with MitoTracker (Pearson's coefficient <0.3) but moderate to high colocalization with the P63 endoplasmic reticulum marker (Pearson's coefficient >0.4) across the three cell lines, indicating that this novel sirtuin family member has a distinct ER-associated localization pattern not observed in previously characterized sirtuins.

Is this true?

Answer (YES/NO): NO